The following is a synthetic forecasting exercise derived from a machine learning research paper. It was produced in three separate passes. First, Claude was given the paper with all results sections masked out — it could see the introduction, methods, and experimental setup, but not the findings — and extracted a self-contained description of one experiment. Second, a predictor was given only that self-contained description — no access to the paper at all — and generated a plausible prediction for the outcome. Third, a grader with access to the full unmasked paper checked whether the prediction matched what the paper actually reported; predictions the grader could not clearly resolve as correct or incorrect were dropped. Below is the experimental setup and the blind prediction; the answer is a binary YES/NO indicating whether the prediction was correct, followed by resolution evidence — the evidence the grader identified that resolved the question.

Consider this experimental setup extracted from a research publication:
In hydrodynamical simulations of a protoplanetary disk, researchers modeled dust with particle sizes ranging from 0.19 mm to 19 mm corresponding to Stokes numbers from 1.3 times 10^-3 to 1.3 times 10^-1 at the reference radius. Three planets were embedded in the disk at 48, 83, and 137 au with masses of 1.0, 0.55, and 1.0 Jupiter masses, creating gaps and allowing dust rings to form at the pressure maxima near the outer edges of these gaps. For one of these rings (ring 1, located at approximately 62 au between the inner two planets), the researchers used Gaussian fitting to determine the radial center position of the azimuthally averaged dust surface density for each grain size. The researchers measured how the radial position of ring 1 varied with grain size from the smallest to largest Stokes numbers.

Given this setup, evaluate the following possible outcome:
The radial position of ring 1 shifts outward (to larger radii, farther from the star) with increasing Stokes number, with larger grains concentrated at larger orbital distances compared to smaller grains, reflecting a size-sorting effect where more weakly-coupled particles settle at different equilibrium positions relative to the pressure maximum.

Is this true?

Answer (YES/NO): NO